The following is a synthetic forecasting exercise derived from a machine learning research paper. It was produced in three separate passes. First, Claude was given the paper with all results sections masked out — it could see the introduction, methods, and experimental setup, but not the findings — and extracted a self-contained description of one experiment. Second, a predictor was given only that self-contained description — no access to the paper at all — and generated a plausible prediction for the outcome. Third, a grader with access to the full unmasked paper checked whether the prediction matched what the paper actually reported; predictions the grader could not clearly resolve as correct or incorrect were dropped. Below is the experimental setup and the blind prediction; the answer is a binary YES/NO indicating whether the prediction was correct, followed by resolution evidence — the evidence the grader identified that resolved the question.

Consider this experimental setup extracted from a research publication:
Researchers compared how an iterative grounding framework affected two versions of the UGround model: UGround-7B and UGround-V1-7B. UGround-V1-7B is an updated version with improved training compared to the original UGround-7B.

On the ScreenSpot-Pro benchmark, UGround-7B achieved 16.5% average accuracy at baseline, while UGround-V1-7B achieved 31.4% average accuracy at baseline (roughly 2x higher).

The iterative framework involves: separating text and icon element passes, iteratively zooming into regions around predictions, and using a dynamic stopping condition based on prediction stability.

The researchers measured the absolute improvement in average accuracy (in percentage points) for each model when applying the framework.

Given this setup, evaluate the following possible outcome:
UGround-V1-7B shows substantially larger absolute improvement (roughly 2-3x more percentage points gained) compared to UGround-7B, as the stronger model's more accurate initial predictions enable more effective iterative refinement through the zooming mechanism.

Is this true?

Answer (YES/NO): NO